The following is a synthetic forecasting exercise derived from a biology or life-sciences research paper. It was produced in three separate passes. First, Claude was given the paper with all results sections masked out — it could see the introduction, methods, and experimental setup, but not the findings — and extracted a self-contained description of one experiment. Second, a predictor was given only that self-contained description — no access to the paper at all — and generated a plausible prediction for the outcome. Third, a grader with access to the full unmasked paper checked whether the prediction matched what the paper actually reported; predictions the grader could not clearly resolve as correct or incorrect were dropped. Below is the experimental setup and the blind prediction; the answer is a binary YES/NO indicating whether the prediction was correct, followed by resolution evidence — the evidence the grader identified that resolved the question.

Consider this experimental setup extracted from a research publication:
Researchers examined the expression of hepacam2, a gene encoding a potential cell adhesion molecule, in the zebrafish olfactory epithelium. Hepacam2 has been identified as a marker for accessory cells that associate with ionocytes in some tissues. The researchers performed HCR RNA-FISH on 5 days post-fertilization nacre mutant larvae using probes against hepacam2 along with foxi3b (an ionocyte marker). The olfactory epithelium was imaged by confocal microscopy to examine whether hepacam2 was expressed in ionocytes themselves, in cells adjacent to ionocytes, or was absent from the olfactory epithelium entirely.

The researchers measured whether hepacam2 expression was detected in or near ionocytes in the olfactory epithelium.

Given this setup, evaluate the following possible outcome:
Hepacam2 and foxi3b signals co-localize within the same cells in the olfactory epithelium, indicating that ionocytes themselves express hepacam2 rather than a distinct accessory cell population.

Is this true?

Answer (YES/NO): YES